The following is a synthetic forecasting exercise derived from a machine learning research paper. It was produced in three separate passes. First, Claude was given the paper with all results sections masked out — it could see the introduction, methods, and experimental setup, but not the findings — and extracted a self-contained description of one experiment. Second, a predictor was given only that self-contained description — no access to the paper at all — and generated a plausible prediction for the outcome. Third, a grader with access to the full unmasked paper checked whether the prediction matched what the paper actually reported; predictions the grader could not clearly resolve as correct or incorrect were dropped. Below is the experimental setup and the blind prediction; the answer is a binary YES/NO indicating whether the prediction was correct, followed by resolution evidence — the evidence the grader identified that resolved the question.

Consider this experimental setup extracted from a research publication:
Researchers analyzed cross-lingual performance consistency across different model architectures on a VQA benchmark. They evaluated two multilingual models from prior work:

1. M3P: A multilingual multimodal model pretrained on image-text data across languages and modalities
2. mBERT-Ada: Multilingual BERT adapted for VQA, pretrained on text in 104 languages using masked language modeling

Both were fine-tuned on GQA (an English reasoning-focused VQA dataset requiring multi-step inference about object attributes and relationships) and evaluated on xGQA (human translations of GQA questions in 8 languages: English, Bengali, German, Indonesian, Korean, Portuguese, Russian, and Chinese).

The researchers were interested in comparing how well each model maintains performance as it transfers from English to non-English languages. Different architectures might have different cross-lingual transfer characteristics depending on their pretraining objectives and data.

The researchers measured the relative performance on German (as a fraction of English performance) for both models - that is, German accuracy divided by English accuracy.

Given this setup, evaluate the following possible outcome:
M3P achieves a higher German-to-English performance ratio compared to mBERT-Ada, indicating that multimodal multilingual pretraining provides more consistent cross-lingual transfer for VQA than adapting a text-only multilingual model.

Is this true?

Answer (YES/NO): NO